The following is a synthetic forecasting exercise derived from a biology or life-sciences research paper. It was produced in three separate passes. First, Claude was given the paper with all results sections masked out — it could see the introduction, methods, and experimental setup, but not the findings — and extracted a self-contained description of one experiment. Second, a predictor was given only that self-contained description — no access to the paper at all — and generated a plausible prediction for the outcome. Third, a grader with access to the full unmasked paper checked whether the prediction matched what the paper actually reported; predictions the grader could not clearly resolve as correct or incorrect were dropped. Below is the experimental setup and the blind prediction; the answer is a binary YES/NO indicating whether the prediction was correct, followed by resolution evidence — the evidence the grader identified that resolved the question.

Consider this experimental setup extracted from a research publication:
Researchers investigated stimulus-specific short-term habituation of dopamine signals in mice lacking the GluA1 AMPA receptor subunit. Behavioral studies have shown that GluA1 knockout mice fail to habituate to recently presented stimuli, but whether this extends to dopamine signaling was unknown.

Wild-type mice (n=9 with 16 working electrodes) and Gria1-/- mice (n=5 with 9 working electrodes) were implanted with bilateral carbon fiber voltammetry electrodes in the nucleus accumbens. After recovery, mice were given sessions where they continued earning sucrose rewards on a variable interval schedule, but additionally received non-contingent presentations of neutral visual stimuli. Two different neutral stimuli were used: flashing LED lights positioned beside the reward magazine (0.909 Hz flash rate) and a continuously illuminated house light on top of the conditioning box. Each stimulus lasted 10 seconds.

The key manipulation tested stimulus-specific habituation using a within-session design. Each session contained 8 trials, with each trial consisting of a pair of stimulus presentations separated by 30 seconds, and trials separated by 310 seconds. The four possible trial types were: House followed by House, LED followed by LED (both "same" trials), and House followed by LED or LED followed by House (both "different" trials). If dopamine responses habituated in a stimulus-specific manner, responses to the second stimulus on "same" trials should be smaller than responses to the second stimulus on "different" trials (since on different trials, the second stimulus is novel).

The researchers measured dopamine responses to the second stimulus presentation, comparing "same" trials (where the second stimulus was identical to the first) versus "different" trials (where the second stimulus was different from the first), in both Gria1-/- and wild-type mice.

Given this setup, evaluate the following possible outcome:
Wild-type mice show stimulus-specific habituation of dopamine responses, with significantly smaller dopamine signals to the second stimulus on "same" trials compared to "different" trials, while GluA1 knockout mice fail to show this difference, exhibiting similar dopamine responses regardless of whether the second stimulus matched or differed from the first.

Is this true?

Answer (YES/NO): YES